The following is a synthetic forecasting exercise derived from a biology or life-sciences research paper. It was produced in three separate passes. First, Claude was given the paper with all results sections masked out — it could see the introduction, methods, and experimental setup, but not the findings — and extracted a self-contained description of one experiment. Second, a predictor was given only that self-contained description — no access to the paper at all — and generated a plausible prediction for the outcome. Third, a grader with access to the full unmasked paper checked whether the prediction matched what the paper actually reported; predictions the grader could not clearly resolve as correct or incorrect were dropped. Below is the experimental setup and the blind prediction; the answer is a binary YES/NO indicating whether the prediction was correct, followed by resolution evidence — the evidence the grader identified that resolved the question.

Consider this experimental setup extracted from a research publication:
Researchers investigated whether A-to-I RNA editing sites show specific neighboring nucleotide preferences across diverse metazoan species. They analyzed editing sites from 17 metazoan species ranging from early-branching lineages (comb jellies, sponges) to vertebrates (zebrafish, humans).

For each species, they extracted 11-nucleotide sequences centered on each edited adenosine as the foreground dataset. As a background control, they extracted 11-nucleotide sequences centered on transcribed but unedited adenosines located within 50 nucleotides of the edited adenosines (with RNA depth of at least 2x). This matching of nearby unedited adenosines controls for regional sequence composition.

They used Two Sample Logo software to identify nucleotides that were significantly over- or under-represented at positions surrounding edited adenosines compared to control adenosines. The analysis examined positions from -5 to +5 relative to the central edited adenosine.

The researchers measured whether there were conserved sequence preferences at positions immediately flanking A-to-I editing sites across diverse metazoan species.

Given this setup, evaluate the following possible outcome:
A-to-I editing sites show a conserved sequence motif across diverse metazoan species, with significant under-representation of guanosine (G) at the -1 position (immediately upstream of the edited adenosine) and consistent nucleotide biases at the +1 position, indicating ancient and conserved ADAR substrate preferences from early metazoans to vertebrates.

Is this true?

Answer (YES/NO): NO